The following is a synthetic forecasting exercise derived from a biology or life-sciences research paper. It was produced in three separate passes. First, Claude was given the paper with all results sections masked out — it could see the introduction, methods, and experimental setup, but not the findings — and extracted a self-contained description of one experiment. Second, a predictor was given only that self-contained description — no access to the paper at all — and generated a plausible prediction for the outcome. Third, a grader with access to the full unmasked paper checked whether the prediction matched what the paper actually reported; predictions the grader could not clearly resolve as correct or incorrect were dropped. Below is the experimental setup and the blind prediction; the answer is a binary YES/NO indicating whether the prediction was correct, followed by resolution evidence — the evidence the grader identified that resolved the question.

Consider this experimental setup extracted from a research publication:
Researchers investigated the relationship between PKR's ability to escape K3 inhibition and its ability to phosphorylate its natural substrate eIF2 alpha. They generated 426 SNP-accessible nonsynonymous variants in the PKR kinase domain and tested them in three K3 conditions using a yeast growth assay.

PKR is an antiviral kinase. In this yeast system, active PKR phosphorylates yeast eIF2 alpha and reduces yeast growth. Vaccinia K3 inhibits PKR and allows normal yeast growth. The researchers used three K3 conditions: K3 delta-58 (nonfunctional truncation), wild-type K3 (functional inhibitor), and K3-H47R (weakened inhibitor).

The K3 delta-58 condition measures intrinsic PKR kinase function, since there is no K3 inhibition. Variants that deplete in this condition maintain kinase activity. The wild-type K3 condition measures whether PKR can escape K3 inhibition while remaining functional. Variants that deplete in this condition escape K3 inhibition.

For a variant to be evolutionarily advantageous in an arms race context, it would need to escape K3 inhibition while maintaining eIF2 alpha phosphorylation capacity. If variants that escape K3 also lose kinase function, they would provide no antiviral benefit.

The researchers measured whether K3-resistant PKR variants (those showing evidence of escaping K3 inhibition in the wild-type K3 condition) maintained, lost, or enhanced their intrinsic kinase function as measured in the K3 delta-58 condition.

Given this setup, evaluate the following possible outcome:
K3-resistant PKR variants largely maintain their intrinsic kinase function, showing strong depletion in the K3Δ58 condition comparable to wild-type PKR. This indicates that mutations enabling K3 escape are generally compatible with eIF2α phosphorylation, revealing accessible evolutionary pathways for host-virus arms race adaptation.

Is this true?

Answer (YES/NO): YES